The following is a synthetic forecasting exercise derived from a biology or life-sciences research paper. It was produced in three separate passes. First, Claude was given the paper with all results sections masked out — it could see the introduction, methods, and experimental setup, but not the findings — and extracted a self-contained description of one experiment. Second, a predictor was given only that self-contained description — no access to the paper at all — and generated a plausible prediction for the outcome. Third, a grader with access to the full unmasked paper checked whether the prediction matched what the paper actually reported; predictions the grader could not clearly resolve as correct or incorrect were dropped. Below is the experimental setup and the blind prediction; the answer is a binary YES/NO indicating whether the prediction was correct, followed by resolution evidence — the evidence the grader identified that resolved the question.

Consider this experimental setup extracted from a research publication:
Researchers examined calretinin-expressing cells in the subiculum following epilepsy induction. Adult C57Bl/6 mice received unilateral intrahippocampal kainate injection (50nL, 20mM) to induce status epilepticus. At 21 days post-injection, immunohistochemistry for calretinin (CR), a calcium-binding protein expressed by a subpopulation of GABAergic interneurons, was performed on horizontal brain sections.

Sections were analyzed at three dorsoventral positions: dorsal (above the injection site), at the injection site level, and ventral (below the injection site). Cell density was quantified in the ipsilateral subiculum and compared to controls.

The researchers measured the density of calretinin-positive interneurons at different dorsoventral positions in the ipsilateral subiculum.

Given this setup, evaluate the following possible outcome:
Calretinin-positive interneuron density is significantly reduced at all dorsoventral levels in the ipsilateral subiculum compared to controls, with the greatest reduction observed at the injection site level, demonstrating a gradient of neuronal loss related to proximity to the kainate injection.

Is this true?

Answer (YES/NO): NO